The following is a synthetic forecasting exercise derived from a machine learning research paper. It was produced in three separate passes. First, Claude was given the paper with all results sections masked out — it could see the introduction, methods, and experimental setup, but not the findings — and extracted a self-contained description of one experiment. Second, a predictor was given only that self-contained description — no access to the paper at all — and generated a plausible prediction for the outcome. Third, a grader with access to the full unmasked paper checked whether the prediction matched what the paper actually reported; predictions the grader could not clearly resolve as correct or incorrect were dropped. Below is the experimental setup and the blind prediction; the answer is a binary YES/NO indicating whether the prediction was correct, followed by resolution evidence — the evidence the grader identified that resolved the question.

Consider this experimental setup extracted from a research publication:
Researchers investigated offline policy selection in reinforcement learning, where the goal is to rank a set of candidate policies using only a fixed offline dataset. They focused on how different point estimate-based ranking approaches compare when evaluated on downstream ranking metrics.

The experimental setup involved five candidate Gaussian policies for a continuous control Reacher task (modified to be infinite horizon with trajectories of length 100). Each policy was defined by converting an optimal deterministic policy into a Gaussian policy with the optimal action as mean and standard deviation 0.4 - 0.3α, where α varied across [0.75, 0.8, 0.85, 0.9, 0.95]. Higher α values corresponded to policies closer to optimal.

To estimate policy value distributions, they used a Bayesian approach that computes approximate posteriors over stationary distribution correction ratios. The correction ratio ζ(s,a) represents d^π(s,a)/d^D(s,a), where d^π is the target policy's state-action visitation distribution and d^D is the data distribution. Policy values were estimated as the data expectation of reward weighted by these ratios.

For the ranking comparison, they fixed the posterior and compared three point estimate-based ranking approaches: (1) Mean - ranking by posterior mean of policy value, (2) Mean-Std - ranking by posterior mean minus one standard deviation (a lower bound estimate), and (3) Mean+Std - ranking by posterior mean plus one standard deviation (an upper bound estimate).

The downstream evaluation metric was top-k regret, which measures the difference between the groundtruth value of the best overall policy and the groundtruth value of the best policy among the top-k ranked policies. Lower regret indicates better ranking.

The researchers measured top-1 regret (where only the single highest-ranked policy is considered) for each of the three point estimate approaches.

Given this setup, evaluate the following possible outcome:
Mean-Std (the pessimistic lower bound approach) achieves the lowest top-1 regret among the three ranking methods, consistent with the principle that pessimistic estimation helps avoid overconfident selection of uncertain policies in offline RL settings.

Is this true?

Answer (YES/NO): NO